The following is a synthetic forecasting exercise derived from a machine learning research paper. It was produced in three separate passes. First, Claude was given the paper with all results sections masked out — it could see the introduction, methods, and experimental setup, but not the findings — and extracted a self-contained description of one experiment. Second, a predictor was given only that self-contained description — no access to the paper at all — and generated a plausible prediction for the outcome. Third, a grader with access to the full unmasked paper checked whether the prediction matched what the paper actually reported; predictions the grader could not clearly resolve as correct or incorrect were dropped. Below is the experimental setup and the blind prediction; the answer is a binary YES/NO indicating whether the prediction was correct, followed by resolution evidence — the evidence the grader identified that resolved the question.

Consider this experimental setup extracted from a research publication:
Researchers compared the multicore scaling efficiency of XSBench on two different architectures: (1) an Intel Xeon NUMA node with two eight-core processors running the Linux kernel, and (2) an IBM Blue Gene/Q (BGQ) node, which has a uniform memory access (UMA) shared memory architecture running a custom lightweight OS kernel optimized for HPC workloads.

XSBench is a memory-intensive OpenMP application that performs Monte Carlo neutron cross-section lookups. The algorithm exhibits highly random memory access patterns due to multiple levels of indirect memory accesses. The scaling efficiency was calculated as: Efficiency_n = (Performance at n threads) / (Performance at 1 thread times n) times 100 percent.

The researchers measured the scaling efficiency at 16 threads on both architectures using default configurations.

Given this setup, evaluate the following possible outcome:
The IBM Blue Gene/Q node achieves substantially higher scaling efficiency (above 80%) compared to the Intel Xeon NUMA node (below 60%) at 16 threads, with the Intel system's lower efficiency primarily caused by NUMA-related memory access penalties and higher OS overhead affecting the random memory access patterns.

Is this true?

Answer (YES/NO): NO